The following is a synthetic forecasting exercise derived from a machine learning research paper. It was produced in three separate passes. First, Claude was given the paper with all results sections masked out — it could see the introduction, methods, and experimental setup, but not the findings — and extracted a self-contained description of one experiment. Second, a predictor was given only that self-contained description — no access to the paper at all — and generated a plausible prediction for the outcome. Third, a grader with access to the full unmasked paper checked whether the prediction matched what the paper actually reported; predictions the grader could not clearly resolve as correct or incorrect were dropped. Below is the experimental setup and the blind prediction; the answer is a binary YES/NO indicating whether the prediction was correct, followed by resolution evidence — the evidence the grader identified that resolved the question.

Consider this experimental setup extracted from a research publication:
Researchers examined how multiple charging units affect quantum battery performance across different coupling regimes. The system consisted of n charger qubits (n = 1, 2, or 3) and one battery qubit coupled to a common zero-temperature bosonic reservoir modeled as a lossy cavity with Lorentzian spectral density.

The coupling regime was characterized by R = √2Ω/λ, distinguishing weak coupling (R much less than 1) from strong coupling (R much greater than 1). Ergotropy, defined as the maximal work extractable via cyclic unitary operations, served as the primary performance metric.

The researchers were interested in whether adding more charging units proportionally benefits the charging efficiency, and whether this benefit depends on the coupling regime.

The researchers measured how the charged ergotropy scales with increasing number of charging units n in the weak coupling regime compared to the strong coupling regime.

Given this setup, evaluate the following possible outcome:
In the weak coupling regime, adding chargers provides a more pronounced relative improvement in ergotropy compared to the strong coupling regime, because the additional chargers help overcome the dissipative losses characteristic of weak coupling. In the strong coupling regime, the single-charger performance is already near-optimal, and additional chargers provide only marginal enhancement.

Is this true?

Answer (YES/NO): NO